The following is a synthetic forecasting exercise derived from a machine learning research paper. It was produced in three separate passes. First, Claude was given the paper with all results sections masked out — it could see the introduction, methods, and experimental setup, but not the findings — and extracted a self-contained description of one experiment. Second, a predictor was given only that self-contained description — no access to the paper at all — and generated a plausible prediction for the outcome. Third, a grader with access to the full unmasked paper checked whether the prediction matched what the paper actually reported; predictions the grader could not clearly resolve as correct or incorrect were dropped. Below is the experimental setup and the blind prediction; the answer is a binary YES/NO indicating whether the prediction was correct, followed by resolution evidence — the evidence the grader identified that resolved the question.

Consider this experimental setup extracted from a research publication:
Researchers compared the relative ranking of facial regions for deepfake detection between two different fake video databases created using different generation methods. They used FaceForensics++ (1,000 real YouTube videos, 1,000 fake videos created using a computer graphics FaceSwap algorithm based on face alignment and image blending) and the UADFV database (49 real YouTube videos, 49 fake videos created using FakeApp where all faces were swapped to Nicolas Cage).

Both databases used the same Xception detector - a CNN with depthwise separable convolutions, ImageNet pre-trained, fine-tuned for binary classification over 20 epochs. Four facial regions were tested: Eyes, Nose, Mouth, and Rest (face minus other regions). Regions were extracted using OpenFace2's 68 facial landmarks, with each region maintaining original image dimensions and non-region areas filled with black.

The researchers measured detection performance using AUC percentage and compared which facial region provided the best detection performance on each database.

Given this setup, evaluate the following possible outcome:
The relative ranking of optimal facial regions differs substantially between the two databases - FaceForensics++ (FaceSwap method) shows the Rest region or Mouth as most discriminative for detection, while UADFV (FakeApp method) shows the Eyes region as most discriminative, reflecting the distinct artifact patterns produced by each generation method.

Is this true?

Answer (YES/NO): YES